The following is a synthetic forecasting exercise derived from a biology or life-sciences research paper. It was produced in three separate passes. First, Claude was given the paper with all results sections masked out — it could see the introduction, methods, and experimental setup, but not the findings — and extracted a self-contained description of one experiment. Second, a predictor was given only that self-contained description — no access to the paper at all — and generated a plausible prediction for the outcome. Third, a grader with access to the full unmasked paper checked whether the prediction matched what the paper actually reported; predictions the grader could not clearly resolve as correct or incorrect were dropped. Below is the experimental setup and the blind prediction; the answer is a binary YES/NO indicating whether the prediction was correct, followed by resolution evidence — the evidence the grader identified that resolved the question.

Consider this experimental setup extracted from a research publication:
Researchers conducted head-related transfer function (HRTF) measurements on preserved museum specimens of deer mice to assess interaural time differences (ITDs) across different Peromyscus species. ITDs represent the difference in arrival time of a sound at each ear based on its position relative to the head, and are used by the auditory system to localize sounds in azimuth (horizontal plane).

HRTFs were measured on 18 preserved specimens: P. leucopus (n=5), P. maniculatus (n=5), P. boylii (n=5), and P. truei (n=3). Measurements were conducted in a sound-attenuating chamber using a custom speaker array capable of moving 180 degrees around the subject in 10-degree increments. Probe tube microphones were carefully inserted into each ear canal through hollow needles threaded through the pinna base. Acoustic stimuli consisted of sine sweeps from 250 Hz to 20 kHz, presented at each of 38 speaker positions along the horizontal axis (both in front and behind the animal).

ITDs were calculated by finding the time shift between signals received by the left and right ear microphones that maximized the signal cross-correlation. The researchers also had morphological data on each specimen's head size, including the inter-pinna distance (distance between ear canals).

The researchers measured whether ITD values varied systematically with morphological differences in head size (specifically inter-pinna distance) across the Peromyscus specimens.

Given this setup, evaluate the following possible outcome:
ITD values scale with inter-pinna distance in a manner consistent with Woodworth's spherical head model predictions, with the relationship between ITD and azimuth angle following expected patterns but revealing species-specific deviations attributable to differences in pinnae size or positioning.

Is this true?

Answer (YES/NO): NO